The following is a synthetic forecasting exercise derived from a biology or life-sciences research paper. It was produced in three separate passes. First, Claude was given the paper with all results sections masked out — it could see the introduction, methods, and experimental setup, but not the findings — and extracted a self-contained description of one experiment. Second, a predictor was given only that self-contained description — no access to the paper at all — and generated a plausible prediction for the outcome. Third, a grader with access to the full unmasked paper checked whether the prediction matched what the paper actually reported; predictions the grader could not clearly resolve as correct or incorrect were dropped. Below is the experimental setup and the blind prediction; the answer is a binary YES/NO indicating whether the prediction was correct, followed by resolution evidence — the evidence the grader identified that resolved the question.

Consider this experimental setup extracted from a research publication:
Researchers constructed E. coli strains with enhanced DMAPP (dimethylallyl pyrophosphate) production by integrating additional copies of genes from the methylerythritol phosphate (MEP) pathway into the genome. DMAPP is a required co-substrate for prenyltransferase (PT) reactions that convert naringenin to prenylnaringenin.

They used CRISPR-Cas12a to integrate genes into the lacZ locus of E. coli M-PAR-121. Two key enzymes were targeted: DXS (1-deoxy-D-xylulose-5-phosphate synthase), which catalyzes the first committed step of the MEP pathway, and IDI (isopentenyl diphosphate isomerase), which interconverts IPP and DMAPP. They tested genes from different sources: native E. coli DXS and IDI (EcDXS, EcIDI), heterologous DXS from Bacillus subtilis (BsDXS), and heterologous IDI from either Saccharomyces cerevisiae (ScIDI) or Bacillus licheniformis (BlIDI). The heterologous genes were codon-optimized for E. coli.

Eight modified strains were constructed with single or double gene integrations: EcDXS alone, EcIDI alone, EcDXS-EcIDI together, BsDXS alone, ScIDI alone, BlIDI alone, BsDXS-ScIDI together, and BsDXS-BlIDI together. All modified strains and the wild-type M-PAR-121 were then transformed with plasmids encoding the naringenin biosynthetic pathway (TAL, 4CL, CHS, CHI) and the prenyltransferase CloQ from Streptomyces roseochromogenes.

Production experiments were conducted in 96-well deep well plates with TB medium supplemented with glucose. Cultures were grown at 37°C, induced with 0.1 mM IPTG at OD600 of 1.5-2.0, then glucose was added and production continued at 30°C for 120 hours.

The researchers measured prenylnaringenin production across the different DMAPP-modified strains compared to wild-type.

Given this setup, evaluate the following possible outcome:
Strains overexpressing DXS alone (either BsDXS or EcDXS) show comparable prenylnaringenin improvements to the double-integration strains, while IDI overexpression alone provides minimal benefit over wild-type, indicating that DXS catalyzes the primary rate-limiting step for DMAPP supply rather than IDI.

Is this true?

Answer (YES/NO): YES